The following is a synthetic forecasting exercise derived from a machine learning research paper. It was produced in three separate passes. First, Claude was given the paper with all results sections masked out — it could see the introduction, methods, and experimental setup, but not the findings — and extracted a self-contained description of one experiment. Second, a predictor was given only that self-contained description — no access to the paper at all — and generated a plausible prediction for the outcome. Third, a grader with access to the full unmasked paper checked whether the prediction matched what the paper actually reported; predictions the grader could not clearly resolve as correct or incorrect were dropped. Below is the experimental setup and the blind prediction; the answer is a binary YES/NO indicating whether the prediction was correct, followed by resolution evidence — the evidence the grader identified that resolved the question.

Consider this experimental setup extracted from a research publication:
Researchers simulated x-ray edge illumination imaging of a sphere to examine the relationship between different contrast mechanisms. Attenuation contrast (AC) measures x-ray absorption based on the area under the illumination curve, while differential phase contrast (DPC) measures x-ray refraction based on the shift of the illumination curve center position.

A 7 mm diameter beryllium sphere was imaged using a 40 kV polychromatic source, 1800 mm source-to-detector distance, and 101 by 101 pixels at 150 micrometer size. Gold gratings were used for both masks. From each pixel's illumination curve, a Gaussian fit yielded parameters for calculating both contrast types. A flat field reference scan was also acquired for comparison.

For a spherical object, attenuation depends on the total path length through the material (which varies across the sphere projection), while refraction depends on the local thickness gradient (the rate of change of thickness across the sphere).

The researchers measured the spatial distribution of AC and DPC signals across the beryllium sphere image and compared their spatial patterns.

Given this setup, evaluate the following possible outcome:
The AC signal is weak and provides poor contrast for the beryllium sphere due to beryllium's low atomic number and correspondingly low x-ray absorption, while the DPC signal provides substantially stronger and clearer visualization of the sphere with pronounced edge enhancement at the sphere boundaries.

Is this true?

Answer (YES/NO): NO